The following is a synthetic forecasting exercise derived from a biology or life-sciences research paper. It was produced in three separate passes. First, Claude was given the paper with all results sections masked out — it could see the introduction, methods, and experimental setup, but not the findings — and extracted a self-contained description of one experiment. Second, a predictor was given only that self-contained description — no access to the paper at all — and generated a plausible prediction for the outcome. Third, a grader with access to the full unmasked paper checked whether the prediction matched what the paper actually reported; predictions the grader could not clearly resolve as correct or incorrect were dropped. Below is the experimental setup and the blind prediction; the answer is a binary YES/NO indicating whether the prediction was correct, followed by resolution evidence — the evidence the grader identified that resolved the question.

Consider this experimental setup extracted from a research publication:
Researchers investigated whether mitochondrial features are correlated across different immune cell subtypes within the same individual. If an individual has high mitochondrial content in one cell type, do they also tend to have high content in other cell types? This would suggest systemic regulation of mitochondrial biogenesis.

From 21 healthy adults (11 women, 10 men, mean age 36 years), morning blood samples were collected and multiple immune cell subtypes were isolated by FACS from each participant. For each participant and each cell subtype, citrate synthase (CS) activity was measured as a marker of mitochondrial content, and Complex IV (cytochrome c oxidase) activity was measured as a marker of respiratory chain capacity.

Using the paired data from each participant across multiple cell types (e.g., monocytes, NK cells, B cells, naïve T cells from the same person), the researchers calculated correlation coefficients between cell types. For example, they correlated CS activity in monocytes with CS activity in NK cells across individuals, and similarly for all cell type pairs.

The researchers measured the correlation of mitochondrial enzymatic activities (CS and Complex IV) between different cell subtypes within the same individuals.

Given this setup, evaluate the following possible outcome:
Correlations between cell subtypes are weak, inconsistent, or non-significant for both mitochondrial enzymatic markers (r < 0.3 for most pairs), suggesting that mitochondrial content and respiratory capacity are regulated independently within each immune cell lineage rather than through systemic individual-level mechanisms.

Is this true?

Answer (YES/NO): NO